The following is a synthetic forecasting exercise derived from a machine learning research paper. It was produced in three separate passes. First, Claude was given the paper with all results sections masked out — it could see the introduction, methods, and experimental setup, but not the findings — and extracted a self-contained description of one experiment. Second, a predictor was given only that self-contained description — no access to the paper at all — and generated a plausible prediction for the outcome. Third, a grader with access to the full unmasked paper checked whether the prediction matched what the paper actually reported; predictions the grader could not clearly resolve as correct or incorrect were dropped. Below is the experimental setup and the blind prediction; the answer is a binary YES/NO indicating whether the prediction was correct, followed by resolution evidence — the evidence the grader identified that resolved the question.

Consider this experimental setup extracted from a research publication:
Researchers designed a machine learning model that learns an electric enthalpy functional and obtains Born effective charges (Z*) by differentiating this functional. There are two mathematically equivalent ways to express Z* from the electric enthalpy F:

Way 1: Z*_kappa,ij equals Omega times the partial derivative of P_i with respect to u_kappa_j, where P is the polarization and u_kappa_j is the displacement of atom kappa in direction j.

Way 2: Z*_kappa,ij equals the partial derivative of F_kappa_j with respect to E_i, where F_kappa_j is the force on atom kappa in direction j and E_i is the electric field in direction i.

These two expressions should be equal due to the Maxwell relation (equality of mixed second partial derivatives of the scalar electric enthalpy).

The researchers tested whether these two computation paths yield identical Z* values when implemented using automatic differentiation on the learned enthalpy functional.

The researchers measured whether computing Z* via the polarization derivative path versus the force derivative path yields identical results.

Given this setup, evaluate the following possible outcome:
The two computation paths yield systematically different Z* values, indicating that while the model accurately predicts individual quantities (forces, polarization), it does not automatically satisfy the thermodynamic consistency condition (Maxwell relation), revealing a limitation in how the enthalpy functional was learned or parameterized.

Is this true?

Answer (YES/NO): NO